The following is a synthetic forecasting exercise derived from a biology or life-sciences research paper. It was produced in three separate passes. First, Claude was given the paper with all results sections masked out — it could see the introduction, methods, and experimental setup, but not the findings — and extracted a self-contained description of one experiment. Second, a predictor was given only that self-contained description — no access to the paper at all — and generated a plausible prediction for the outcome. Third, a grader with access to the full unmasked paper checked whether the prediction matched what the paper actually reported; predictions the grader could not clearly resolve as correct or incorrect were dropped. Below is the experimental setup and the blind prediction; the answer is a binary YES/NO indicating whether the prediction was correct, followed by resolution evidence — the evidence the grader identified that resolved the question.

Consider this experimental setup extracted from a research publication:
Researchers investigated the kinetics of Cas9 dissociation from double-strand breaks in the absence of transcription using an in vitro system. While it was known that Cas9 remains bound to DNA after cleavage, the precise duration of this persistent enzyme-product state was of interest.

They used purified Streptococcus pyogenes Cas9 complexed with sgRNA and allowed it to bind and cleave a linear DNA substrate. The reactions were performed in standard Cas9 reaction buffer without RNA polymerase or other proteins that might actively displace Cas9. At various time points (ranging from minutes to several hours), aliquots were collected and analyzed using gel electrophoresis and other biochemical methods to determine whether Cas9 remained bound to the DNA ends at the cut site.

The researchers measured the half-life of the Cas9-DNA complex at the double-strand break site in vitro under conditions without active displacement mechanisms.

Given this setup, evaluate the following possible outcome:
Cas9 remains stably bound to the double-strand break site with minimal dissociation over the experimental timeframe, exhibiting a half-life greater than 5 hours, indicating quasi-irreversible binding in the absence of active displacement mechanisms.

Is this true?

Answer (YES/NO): YES